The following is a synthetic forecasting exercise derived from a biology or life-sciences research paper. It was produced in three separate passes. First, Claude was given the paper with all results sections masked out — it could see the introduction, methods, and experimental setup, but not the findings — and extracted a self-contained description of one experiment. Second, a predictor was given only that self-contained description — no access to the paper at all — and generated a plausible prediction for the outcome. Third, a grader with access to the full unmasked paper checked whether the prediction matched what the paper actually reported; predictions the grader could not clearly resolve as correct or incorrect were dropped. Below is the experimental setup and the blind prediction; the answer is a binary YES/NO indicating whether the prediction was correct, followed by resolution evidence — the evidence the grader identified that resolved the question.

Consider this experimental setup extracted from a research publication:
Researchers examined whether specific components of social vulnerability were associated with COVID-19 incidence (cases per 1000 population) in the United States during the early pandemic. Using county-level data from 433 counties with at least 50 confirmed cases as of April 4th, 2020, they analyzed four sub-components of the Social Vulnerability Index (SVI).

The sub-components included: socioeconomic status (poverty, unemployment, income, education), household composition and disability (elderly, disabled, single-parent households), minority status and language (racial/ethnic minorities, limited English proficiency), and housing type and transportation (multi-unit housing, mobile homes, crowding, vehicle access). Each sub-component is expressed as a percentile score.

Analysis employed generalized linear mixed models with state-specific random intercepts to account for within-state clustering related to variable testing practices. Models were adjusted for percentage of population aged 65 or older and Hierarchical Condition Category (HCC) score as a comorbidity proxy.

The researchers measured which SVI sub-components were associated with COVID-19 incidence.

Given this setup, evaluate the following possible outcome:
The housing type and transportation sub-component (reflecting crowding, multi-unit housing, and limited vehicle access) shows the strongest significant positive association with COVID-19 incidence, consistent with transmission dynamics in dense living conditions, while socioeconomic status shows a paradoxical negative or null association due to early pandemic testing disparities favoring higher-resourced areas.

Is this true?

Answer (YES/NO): NO